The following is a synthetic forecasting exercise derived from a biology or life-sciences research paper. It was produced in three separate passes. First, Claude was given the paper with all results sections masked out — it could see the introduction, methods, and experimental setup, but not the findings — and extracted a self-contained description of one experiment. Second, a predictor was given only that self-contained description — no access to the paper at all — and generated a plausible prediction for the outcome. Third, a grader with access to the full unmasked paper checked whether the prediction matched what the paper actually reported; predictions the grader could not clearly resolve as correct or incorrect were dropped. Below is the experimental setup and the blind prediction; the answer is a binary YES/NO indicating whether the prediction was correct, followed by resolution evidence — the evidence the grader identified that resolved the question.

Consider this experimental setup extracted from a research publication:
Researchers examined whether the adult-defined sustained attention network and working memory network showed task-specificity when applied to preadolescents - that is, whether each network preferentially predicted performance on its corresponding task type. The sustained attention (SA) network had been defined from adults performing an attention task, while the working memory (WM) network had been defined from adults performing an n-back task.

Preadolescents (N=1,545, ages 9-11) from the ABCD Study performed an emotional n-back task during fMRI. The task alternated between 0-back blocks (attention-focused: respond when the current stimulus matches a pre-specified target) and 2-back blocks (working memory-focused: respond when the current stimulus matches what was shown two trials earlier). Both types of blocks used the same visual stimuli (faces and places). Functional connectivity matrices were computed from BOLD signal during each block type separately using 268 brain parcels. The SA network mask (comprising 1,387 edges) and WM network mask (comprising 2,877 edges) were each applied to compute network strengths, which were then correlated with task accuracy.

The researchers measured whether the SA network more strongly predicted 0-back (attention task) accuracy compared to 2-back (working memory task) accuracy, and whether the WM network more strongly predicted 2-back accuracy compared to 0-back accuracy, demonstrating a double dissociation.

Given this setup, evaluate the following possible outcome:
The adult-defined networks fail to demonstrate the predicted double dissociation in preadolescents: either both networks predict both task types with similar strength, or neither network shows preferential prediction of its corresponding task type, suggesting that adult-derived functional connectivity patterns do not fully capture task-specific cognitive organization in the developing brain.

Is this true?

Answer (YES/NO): NO